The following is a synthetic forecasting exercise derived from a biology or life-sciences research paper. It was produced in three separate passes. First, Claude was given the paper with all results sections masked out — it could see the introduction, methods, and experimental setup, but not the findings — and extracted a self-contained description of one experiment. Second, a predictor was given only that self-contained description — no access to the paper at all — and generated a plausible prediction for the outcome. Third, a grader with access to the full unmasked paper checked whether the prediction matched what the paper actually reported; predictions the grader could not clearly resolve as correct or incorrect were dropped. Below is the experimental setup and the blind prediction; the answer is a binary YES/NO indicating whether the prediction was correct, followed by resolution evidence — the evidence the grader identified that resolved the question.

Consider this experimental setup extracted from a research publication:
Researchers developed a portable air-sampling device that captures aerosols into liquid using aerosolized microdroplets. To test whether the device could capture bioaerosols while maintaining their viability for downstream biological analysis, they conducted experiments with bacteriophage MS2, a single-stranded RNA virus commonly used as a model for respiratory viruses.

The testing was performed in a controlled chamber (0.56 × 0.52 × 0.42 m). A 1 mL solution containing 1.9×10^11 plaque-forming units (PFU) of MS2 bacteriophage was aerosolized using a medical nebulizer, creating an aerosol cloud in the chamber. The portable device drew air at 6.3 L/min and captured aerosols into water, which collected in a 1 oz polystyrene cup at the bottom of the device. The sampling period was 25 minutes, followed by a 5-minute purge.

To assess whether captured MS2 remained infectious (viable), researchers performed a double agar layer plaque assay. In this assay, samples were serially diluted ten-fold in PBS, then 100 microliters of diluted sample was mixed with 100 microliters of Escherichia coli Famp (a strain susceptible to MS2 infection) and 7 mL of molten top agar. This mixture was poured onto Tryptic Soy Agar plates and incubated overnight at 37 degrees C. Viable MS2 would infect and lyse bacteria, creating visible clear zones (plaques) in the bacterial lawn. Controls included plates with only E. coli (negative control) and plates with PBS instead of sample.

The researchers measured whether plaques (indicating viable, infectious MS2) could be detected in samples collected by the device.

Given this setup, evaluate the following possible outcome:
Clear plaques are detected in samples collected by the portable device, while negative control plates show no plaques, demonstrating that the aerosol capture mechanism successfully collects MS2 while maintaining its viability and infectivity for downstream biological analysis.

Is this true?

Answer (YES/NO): YES